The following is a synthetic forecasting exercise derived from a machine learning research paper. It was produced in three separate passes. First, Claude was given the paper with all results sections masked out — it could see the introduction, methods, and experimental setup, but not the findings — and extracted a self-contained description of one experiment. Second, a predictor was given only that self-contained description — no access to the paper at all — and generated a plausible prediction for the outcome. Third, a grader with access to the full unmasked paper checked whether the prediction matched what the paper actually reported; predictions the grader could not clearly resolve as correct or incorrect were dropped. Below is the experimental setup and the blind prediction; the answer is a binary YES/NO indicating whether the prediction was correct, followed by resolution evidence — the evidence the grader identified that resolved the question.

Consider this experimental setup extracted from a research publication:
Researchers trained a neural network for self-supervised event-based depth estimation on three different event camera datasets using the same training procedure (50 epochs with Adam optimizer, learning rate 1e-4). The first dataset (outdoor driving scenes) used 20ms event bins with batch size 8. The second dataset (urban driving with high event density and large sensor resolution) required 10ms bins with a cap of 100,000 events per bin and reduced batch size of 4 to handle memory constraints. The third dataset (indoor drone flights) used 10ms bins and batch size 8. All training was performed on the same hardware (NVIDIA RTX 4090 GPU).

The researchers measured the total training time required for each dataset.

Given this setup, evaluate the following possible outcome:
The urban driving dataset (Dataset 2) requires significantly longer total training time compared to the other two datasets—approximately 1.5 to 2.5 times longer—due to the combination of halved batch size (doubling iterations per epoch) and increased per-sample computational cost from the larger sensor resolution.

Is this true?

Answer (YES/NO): NO